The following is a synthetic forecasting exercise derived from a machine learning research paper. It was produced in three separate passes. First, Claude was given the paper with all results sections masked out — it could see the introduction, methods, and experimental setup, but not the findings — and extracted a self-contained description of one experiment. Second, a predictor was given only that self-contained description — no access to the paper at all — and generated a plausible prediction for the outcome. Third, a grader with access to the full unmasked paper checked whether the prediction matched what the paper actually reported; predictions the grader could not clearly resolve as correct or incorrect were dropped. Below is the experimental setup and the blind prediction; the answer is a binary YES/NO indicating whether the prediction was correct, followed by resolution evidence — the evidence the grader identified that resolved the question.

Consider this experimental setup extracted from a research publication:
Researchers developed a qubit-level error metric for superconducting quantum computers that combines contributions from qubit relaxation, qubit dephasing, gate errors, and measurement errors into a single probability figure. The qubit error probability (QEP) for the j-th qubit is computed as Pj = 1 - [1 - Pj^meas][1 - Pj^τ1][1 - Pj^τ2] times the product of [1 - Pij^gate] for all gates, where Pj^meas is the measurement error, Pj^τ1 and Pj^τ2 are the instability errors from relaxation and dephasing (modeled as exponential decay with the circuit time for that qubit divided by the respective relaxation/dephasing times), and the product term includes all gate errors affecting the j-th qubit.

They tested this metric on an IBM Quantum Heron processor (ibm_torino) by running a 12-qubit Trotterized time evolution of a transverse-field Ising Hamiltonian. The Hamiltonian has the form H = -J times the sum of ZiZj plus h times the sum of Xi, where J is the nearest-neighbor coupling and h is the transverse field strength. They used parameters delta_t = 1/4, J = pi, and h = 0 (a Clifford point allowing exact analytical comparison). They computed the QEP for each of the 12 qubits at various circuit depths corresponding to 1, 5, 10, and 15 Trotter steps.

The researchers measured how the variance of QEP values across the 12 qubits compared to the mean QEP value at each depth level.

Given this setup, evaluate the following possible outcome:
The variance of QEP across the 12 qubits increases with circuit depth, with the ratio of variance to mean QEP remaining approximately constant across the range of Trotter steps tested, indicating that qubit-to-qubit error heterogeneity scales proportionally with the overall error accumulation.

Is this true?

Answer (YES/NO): YES